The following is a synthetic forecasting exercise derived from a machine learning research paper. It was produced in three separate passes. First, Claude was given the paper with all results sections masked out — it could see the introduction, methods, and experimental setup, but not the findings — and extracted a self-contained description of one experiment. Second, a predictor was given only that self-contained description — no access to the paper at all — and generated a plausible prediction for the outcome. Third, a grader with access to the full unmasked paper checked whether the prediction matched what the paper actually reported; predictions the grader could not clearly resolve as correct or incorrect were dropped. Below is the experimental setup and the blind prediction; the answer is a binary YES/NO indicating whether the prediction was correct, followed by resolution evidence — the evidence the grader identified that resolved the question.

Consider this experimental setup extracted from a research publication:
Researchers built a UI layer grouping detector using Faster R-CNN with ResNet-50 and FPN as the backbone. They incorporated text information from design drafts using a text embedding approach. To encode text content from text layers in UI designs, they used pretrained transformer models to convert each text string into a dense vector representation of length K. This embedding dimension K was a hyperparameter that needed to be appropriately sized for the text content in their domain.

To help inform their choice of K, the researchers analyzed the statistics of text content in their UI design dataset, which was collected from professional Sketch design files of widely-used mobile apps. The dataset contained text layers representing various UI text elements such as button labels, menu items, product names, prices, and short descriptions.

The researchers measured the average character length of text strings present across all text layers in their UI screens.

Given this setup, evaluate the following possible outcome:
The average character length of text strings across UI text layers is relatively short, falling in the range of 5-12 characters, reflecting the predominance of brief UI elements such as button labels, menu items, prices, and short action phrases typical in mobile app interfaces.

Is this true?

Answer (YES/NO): YES